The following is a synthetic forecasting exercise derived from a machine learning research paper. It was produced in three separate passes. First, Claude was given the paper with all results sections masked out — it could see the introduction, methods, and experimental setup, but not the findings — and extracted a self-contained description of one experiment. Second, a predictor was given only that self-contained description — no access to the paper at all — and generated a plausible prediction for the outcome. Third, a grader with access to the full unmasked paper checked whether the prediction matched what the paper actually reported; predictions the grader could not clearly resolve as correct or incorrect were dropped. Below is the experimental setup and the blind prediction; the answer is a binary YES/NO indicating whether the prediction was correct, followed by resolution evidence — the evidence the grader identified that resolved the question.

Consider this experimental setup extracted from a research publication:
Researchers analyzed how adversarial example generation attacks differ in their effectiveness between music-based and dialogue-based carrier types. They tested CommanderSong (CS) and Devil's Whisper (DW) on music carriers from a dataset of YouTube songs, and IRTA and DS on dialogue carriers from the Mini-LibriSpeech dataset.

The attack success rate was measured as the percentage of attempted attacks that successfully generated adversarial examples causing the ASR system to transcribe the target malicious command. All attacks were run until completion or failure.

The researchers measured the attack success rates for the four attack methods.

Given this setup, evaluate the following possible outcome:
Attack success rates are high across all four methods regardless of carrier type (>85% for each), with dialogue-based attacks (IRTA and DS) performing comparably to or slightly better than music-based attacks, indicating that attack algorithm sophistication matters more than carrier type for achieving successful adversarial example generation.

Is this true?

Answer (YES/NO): YES